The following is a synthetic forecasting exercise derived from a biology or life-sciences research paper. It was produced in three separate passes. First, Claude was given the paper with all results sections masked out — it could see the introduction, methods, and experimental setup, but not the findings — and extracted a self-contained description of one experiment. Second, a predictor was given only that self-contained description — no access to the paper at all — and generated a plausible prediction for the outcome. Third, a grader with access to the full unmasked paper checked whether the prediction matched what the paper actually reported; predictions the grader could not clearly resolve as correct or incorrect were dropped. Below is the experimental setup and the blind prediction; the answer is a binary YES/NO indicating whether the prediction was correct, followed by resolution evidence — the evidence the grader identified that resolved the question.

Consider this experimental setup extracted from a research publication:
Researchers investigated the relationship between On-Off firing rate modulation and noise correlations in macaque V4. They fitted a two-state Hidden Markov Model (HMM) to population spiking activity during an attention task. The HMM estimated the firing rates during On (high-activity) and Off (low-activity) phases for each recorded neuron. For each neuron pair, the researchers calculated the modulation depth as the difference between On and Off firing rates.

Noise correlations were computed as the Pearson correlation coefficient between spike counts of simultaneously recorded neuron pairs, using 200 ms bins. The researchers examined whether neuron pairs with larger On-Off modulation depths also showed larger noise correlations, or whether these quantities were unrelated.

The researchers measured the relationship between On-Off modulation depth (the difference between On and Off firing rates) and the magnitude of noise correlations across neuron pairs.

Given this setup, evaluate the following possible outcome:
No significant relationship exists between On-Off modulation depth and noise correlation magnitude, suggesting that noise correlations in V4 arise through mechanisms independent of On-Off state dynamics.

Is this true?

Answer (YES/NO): NO